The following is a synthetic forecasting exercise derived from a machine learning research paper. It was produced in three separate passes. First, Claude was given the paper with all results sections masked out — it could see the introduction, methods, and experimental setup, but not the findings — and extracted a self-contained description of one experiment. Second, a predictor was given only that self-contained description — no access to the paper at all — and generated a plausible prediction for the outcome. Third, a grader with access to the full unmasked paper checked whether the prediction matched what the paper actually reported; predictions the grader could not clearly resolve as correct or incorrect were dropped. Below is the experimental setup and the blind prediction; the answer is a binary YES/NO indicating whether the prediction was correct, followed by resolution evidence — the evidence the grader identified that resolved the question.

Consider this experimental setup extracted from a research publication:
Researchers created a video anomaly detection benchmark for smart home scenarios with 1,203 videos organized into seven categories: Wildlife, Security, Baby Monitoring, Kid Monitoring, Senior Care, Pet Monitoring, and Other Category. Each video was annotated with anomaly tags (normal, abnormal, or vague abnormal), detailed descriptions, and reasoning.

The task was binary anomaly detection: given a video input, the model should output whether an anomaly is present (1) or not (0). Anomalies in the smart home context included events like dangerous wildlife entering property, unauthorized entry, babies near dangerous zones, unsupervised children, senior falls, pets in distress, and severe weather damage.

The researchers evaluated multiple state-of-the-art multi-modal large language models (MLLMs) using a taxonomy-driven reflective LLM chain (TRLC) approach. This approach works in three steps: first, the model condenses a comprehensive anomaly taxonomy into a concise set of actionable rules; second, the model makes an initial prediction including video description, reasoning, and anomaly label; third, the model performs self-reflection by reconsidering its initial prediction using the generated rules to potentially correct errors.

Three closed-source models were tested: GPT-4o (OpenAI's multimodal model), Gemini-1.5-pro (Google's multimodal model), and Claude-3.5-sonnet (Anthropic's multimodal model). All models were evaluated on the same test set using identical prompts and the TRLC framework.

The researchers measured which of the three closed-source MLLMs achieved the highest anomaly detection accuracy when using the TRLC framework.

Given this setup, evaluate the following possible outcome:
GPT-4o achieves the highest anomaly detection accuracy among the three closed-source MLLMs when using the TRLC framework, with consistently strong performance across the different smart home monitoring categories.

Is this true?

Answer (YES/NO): NO